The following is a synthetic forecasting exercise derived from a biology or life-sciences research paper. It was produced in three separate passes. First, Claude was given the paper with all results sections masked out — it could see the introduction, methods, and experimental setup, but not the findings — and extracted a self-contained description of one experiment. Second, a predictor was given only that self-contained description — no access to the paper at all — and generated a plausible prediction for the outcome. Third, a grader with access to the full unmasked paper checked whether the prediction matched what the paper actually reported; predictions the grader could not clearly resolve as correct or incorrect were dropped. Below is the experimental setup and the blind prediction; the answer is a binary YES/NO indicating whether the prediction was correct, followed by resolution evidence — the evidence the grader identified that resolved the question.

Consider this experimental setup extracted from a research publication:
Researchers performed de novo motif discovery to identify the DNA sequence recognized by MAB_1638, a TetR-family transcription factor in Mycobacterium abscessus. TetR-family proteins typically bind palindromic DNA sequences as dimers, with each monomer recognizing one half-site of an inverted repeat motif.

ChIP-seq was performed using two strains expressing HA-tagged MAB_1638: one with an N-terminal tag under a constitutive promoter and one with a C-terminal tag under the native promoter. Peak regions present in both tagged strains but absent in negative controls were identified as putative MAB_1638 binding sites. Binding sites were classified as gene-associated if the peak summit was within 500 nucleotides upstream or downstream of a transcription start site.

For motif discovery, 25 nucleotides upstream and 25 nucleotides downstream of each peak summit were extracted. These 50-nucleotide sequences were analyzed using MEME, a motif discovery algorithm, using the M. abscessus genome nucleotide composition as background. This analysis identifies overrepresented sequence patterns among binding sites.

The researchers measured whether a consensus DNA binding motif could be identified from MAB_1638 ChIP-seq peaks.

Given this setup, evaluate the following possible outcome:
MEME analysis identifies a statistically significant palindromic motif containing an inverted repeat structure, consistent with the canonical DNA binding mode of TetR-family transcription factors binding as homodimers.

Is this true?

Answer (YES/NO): YES